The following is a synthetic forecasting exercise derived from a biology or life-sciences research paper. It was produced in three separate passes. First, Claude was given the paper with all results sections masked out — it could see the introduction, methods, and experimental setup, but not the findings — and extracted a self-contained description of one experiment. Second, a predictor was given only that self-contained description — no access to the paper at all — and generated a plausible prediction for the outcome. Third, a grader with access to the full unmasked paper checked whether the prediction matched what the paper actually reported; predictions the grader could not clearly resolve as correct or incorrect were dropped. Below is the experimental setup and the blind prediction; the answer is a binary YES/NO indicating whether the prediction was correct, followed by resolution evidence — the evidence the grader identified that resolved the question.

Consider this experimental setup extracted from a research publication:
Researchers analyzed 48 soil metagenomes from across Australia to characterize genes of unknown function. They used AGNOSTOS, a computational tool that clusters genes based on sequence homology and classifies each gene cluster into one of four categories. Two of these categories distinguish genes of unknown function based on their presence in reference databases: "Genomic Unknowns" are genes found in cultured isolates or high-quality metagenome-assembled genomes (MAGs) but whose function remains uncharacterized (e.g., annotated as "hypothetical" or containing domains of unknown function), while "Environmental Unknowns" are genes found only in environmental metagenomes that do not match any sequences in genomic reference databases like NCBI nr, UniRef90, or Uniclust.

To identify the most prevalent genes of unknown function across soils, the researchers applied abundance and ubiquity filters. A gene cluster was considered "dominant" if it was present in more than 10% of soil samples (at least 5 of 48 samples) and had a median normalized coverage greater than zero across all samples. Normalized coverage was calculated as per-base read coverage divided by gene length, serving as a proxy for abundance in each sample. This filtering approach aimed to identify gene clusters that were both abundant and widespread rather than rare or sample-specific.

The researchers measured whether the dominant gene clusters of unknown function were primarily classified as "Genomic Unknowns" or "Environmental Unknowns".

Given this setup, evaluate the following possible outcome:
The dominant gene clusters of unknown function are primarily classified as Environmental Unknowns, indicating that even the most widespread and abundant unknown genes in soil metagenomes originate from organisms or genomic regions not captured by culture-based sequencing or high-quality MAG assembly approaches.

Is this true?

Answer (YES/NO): NO